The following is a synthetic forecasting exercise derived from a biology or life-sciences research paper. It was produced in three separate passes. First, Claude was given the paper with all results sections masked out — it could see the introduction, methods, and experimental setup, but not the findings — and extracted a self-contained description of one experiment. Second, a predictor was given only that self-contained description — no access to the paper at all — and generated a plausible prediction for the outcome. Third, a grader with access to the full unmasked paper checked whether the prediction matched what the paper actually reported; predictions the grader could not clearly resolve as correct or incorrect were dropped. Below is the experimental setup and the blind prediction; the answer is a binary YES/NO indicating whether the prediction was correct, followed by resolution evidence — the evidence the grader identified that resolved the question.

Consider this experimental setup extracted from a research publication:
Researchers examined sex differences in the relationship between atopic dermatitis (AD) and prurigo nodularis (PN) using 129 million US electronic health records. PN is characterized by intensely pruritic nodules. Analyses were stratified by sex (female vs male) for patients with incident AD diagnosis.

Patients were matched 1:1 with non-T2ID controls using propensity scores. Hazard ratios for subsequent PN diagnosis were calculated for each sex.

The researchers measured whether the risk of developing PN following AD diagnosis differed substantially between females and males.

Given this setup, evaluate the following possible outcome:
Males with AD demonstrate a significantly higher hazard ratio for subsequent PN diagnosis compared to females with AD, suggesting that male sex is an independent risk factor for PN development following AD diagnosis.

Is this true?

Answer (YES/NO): NO